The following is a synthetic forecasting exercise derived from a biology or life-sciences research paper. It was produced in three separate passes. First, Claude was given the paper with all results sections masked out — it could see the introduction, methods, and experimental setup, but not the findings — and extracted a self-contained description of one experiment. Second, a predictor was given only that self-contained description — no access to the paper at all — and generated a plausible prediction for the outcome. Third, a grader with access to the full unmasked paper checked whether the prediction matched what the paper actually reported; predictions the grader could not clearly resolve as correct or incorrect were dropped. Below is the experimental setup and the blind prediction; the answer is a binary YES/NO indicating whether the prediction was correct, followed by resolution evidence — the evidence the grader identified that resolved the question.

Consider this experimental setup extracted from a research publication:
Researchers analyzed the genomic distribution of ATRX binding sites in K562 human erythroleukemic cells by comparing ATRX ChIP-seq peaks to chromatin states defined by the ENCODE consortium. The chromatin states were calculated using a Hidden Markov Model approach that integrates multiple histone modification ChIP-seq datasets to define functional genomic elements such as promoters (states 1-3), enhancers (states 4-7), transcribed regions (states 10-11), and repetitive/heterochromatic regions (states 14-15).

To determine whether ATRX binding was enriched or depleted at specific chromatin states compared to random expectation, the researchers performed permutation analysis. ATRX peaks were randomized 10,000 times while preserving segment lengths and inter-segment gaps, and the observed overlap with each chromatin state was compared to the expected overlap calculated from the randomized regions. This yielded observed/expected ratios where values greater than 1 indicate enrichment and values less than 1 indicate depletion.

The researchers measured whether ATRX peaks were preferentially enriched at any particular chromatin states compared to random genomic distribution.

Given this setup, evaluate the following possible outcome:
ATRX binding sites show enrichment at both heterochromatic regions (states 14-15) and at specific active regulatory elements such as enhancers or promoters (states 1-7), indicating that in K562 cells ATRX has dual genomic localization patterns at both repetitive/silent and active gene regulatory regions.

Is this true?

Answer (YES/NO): NO